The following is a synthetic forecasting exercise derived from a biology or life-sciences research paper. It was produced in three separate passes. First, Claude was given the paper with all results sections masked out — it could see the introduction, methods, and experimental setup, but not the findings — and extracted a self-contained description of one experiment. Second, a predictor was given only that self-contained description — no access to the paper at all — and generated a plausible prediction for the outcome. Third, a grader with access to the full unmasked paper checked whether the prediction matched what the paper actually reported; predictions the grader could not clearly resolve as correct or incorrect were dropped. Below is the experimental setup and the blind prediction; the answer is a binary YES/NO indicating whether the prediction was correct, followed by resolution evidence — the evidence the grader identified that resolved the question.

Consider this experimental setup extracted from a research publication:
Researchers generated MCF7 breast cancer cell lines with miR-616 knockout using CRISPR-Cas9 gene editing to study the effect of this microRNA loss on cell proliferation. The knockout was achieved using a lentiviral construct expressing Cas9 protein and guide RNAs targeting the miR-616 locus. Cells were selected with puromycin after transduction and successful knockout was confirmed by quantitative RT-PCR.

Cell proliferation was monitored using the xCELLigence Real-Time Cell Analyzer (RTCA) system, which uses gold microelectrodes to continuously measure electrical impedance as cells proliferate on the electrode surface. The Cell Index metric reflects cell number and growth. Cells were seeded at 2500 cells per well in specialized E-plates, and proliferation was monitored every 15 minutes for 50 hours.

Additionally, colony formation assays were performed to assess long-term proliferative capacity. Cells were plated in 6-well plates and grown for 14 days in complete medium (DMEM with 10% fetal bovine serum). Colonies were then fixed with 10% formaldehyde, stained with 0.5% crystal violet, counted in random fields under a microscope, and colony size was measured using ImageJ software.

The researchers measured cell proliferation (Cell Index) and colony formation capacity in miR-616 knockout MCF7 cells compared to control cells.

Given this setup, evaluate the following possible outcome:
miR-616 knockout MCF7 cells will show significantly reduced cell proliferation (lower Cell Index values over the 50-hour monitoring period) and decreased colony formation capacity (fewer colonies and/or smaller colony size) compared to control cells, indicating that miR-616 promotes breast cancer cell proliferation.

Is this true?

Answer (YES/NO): NO